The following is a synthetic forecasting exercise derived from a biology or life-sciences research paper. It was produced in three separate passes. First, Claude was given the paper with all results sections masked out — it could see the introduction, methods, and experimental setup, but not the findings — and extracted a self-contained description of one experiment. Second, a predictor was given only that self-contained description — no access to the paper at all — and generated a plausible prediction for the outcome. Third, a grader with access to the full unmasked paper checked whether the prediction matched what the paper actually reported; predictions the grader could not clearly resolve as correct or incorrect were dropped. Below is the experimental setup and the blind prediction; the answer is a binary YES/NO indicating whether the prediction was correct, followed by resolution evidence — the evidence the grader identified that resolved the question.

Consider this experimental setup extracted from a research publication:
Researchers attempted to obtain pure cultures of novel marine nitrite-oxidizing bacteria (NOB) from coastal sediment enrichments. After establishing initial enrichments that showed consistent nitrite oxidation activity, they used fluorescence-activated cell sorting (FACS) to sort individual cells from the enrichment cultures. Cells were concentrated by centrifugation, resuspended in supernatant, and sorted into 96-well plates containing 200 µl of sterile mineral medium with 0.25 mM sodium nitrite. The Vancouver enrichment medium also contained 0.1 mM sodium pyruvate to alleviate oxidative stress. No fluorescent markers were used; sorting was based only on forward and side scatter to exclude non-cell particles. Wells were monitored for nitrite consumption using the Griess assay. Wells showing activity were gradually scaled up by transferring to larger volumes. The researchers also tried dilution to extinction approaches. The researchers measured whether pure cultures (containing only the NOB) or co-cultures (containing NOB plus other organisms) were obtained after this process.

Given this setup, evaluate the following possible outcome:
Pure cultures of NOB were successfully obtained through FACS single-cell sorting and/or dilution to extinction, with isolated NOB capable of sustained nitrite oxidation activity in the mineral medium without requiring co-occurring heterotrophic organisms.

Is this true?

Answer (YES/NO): NO